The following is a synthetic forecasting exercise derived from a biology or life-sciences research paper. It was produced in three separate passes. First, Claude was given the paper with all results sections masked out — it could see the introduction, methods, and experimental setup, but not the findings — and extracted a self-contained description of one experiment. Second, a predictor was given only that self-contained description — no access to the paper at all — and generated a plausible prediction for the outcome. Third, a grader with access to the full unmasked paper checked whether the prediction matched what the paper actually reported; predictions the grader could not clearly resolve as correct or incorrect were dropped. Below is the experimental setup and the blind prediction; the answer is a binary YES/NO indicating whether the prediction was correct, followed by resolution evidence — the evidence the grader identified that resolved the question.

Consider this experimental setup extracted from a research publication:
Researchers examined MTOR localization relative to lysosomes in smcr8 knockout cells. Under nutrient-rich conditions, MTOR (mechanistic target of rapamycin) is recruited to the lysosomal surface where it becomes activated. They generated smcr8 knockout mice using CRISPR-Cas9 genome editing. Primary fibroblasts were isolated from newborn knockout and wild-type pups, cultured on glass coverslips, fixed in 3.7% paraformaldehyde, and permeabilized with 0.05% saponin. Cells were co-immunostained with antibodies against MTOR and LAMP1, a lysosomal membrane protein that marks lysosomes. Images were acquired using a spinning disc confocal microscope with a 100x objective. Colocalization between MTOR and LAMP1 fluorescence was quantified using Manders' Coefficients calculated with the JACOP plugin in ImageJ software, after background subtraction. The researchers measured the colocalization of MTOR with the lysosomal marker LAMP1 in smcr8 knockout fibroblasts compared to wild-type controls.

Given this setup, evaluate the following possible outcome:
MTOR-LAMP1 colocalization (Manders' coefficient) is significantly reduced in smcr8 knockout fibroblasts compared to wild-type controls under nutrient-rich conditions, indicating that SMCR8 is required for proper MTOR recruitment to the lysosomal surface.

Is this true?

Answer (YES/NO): NO